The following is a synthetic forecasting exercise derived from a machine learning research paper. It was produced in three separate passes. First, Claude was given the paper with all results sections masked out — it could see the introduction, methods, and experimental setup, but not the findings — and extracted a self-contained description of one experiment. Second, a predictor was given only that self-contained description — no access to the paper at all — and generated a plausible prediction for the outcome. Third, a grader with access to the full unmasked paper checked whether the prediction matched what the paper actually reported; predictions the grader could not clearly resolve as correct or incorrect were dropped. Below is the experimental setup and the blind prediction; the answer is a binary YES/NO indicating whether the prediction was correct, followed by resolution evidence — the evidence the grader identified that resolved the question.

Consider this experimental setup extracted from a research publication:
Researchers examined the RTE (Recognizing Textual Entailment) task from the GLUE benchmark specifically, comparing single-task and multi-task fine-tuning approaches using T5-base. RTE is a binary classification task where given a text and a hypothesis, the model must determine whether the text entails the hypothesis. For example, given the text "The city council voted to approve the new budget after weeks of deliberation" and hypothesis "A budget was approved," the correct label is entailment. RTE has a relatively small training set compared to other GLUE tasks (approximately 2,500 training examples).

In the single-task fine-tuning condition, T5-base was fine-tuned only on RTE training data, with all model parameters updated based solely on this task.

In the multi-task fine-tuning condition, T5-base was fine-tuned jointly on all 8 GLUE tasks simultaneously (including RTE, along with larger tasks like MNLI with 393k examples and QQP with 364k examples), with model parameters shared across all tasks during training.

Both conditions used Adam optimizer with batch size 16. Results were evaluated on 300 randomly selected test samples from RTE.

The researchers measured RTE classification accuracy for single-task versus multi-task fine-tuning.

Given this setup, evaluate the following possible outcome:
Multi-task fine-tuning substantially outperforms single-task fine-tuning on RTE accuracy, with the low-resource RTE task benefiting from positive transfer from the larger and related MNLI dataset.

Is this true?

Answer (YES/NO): YES